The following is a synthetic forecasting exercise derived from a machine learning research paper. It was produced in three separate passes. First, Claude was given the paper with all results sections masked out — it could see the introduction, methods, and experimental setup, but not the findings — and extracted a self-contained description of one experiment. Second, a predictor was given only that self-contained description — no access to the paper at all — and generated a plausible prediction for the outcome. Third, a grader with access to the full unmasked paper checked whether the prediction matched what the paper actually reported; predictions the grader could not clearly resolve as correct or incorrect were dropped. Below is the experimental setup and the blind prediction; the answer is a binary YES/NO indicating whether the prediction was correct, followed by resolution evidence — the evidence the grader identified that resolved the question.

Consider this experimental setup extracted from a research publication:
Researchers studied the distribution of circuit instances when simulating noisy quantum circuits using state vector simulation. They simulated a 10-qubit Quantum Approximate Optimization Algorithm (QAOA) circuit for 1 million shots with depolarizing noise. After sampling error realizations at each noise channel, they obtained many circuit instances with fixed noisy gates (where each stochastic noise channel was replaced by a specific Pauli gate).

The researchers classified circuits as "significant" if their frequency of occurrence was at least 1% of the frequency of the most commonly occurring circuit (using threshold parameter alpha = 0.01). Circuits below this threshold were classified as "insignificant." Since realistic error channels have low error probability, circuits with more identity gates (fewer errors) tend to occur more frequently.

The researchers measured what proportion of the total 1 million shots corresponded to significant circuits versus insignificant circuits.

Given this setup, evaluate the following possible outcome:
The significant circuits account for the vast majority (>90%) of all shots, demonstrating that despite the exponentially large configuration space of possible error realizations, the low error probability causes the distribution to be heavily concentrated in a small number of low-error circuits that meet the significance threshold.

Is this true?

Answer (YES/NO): NO